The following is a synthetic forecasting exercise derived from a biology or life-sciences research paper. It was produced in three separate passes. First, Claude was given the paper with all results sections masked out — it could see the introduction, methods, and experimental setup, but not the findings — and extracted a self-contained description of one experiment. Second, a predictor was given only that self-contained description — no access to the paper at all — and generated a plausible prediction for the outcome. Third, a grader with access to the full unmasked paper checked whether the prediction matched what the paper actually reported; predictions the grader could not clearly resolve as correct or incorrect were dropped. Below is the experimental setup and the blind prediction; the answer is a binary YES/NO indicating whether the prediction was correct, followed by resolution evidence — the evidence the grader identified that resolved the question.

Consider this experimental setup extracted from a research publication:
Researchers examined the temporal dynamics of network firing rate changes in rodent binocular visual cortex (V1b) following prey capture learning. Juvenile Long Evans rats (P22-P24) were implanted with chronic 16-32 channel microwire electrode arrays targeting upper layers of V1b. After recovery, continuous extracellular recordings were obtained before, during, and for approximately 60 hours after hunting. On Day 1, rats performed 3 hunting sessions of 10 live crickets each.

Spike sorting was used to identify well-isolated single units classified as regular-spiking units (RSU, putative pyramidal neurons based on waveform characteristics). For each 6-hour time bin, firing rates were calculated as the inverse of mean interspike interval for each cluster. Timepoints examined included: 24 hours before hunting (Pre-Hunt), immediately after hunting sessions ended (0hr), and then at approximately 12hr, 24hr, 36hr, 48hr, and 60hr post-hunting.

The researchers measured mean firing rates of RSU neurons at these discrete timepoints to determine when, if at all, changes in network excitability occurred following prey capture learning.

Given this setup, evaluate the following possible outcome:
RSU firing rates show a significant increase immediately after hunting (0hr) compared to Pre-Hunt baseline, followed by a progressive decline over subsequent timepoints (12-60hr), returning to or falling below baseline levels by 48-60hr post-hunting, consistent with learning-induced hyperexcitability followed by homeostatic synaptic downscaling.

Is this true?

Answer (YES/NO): NO